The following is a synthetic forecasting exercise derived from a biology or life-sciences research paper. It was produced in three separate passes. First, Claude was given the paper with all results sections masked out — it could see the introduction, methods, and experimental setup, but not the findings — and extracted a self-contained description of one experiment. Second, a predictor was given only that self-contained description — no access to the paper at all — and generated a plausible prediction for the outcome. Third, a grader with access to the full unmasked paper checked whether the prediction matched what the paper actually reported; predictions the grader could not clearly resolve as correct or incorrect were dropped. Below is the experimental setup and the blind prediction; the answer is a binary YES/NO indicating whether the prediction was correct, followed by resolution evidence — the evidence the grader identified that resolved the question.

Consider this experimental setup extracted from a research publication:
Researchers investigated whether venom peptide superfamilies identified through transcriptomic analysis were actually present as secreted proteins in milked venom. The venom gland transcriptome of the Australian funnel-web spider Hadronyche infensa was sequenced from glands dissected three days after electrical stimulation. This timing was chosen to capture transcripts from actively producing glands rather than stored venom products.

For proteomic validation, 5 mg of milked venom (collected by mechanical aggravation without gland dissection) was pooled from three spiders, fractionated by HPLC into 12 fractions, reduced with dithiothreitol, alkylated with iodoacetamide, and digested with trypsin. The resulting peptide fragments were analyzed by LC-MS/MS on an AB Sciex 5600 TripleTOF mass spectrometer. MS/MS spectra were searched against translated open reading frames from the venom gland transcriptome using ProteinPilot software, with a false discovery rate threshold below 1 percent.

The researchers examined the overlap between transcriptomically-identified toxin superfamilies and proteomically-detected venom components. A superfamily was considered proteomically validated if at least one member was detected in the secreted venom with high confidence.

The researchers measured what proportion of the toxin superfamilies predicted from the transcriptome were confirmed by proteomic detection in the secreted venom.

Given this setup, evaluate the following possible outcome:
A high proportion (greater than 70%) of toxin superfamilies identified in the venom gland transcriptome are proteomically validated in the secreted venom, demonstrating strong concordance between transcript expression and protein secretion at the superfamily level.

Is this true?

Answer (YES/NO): NO